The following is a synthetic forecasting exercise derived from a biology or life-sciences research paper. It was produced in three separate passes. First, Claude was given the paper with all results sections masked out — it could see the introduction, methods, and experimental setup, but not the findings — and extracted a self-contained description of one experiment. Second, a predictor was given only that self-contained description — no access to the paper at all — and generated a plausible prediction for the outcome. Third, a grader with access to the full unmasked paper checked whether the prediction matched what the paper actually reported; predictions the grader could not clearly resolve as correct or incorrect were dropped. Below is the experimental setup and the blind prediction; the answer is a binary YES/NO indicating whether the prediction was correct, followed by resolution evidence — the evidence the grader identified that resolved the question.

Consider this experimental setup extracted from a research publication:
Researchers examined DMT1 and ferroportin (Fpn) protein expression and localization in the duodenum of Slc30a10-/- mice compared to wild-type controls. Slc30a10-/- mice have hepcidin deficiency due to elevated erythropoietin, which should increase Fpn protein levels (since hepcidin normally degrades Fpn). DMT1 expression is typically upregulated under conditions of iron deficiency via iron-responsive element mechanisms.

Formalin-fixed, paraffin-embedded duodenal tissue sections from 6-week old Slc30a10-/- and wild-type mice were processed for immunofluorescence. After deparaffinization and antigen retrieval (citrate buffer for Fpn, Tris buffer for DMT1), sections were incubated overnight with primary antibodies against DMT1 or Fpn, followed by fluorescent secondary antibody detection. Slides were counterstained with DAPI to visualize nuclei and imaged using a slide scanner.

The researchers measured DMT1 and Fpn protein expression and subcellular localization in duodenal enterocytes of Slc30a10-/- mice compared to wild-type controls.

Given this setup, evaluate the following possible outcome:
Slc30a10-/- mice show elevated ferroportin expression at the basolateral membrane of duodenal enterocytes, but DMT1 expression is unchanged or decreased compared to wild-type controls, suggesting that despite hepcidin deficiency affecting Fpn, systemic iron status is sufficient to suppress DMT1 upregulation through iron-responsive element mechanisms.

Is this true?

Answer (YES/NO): NO